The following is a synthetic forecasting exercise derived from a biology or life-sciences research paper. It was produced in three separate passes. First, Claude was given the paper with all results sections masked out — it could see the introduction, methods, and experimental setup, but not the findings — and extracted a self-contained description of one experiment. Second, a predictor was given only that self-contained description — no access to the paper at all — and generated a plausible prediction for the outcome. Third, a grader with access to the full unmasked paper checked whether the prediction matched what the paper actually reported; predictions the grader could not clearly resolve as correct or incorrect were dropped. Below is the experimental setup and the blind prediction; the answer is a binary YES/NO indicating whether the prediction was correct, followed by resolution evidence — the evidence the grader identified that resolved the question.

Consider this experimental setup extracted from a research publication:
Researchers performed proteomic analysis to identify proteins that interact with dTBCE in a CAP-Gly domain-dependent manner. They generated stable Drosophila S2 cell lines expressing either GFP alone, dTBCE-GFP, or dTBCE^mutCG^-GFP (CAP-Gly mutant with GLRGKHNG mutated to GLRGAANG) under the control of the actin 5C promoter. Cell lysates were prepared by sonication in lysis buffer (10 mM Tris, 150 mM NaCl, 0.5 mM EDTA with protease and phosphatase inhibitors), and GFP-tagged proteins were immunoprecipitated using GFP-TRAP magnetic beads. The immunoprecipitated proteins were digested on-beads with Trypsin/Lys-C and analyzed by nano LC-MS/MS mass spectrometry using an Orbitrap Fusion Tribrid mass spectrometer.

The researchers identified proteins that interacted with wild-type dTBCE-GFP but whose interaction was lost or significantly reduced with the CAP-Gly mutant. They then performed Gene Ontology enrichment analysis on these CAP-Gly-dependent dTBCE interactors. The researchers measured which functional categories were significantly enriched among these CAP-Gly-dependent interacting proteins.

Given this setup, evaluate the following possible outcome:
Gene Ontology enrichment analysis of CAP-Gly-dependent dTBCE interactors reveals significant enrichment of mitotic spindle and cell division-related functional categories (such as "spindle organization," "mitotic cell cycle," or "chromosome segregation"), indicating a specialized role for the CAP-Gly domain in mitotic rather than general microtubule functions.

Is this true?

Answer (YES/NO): NO